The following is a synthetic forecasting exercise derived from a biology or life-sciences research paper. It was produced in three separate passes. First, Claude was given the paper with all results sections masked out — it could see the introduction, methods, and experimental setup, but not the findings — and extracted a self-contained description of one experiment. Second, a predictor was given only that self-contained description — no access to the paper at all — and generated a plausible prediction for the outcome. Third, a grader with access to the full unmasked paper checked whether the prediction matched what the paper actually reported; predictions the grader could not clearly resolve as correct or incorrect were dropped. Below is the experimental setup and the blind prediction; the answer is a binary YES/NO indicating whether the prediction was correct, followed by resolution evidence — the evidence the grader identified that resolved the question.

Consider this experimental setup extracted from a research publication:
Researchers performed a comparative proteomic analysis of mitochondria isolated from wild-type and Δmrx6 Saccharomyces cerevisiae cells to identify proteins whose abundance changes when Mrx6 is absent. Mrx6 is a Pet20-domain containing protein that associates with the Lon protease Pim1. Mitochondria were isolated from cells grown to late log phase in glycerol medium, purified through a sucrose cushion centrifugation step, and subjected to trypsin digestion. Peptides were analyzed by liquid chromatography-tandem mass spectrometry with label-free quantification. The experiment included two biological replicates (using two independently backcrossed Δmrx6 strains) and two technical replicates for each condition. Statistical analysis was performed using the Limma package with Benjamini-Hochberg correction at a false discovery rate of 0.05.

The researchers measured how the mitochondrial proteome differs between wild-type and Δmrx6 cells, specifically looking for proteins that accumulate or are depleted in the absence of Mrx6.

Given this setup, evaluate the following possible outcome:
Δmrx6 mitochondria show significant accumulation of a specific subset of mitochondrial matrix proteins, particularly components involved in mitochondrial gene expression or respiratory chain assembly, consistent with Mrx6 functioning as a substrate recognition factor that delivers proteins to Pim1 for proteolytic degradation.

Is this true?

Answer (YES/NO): YES